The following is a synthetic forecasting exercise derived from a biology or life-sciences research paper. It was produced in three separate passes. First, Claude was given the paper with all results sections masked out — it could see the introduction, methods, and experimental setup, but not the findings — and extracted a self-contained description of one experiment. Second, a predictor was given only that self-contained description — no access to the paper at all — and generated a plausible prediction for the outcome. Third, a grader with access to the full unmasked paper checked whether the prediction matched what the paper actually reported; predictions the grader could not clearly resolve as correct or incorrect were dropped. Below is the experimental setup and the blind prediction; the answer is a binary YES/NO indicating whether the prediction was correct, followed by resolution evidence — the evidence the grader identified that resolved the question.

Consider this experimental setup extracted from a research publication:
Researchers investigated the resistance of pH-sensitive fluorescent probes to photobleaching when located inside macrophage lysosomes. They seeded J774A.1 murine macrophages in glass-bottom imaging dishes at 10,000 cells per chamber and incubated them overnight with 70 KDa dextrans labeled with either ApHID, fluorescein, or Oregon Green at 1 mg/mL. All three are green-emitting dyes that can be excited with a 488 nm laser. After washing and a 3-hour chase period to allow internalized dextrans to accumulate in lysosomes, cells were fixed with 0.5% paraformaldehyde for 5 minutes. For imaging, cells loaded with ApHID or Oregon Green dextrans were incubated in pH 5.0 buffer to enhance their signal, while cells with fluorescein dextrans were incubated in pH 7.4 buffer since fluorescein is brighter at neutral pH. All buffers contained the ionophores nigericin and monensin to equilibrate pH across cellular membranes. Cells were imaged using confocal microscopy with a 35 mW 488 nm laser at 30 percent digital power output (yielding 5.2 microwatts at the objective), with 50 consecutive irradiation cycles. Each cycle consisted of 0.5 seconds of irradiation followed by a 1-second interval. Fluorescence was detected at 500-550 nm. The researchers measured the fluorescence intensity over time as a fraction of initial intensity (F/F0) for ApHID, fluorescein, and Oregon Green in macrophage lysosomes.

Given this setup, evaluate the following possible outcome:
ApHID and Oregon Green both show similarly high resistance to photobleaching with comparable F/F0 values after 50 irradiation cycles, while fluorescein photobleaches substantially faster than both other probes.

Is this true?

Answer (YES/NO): NO